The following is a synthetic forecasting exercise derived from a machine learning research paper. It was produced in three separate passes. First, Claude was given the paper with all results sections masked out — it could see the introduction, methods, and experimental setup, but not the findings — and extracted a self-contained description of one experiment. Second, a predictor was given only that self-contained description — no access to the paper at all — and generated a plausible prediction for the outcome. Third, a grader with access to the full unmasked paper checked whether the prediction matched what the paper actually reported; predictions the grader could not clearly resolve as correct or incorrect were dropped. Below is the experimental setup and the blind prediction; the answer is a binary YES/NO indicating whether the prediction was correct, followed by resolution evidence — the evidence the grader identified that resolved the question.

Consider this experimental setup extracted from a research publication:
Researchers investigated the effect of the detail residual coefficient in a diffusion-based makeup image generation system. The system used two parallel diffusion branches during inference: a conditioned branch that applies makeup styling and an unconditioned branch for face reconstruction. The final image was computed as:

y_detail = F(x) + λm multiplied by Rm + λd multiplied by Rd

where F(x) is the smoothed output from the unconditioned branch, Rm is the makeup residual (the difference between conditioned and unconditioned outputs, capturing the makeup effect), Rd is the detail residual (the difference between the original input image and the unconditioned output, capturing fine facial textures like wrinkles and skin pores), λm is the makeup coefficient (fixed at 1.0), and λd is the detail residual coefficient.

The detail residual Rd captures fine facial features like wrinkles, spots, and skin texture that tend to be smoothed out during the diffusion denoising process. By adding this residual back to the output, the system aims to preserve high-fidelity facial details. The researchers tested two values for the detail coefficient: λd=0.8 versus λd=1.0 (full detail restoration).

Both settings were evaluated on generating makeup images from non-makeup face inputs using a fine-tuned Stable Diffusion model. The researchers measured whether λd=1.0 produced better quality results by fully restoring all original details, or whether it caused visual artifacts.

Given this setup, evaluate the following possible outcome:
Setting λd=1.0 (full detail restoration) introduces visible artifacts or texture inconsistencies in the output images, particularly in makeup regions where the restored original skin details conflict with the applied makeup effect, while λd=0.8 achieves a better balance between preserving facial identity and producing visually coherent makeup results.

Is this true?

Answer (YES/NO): NO